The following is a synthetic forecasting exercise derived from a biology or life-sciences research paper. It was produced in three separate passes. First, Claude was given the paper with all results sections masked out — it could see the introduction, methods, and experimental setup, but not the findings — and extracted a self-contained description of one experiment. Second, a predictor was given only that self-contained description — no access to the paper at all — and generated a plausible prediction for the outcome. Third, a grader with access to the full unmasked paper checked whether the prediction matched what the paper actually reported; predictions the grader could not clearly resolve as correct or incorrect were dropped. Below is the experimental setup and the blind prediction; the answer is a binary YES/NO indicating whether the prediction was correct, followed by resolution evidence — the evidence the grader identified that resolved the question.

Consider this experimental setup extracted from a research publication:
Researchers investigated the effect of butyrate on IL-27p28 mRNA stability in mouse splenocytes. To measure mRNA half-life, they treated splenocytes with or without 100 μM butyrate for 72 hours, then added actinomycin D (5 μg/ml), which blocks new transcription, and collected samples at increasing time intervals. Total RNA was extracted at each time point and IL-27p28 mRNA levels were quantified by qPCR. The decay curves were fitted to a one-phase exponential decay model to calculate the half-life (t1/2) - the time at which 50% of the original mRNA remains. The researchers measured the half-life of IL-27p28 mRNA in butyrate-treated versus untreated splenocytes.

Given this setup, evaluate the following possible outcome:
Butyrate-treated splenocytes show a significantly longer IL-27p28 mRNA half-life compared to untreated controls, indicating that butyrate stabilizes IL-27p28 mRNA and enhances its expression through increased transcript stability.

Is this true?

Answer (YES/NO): YES